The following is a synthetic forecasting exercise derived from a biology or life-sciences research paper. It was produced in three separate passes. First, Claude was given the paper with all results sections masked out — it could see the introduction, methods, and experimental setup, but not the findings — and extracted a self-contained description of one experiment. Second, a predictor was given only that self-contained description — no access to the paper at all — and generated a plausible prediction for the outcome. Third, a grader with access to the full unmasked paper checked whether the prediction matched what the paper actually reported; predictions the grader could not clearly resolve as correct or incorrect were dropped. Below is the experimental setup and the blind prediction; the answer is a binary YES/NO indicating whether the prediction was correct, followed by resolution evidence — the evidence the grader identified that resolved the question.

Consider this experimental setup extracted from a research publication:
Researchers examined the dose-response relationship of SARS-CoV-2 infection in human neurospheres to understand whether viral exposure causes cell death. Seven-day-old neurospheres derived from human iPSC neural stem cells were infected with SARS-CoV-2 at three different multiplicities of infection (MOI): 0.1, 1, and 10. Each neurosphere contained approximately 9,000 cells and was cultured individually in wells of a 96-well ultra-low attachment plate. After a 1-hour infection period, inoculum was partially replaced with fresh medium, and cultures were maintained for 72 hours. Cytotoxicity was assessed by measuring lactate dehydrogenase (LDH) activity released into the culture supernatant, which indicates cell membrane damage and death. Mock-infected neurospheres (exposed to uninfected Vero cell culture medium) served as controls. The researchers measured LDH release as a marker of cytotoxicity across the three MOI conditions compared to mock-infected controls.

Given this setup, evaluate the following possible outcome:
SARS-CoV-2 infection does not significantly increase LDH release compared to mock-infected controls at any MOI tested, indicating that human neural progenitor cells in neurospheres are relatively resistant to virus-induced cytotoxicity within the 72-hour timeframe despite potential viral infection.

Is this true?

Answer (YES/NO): NO